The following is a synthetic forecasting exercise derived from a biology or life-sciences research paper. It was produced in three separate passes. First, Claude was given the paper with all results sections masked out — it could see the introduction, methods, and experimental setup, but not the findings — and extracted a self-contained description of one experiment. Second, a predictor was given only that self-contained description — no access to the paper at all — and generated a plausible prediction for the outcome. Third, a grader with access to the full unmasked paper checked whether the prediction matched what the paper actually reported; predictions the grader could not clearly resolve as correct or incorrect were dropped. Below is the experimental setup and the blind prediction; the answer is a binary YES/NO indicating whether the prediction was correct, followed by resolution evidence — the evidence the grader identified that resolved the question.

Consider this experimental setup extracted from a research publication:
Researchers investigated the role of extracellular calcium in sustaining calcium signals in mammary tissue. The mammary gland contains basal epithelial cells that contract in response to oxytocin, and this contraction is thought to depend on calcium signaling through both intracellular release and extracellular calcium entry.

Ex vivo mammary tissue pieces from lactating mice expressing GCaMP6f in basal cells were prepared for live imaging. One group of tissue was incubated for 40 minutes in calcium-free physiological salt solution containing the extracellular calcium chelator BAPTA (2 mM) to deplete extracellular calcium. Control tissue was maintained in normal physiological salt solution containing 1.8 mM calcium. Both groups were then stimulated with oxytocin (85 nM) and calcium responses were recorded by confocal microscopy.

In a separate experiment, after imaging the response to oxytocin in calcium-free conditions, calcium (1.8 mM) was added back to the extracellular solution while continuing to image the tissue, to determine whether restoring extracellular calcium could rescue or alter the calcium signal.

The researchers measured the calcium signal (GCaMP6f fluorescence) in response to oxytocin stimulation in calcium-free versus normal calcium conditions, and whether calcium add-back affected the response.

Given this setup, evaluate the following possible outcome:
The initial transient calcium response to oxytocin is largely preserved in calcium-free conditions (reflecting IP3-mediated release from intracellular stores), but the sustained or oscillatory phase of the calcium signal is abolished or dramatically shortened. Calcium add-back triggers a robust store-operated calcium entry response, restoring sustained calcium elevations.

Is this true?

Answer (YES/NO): YES